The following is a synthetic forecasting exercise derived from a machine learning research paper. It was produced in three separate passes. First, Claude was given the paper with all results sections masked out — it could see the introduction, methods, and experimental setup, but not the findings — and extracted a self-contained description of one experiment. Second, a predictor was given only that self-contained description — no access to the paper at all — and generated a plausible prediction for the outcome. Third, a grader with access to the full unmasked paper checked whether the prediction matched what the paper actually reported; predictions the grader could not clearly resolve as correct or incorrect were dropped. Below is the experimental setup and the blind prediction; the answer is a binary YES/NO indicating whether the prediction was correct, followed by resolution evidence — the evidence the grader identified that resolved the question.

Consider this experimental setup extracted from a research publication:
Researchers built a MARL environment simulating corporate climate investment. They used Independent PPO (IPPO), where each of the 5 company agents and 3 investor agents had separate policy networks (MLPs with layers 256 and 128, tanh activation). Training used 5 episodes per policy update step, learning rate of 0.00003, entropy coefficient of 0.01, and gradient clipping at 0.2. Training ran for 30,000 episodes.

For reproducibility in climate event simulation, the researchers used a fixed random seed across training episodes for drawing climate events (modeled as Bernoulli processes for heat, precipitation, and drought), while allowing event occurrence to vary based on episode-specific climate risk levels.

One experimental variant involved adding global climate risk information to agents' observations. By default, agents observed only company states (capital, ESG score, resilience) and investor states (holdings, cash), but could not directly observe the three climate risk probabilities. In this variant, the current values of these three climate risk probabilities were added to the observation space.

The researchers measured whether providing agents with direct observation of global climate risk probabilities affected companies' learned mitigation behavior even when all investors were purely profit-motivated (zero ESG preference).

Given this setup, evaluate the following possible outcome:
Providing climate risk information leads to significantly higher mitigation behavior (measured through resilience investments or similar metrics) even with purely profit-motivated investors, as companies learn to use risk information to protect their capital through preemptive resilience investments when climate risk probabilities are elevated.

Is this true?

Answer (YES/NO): NO